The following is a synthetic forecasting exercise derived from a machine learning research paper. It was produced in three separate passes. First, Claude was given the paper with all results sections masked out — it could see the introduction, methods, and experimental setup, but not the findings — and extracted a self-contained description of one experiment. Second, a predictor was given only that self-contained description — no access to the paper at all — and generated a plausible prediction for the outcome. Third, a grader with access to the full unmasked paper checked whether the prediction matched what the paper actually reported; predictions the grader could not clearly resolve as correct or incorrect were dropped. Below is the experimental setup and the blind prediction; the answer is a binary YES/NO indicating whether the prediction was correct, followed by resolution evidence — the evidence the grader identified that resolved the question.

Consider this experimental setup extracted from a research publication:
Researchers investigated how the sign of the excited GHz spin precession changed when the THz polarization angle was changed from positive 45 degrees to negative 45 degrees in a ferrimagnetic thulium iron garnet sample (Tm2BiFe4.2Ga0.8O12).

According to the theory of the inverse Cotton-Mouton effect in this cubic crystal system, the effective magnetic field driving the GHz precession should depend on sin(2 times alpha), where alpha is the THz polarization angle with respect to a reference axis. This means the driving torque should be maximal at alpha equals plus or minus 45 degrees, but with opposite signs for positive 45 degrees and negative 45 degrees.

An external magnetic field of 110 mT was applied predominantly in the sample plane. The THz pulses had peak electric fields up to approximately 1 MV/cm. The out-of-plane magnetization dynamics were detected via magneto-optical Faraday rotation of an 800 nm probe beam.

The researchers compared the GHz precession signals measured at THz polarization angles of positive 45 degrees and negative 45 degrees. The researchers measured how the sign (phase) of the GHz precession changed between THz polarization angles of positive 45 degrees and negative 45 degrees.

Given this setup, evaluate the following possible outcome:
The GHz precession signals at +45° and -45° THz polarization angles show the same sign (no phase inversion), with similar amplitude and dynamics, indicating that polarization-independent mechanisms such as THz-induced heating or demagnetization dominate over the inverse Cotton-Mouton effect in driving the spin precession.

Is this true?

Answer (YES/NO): NO